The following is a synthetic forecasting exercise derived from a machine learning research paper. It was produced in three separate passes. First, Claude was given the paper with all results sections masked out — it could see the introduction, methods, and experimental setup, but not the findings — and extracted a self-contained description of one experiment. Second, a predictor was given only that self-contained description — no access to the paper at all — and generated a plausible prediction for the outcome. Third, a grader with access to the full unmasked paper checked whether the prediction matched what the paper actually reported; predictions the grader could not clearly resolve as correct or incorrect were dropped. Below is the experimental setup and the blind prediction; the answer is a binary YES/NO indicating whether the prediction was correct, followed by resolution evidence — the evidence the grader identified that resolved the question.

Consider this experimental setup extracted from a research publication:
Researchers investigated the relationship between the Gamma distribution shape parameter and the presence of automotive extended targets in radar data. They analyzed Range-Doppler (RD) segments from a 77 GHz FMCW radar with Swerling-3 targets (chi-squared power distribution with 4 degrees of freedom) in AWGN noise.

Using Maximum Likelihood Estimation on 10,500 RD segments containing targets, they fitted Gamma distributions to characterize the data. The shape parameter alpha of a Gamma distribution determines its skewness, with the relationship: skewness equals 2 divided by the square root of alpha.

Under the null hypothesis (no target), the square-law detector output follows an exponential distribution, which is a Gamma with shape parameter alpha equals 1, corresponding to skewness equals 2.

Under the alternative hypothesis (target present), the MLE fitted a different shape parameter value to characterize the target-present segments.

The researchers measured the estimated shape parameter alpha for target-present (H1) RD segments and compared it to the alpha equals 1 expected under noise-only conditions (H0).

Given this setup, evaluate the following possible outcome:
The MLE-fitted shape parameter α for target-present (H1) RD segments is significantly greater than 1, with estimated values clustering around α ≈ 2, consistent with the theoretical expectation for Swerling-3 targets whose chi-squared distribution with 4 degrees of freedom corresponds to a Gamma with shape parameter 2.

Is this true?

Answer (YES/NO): NO